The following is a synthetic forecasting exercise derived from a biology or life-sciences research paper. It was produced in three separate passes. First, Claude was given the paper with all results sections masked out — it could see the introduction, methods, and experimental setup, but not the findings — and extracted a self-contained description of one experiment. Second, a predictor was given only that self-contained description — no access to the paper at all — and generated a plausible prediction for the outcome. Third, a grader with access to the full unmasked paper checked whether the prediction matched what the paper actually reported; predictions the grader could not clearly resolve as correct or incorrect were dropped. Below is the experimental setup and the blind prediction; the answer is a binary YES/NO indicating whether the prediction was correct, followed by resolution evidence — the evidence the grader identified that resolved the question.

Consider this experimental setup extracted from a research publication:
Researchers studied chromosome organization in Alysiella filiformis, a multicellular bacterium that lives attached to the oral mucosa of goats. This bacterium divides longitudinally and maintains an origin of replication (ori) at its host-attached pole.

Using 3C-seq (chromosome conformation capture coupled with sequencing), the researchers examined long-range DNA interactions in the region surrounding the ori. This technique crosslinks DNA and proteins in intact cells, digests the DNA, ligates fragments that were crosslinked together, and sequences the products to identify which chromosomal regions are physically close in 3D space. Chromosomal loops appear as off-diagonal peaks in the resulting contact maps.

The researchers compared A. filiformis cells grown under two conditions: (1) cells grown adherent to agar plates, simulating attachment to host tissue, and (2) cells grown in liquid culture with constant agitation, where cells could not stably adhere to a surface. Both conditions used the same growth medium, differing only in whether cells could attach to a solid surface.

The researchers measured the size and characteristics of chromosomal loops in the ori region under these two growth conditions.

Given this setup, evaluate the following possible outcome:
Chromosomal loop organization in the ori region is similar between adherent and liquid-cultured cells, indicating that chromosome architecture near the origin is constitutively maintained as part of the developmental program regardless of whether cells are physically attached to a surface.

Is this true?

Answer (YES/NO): NO